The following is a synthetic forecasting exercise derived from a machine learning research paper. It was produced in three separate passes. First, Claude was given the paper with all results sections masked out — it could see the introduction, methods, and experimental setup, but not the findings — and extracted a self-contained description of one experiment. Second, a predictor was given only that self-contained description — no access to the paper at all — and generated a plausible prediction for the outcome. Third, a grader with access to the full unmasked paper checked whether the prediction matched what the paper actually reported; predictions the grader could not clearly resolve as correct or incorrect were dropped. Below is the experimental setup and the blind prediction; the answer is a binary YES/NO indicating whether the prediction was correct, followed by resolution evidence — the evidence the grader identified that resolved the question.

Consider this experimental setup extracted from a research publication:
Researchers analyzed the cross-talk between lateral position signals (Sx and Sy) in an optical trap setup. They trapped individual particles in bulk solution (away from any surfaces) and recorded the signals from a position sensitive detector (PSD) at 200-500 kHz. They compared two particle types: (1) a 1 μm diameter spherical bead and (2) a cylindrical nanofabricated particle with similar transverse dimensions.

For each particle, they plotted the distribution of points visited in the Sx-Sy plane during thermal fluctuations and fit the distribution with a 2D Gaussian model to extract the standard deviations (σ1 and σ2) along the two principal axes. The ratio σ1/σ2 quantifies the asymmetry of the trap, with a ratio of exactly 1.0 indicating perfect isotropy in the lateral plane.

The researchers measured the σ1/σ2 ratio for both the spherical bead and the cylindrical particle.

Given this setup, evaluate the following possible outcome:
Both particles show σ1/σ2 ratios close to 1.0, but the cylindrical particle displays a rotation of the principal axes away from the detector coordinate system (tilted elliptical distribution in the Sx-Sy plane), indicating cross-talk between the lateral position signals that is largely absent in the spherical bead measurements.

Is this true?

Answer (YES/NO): NO